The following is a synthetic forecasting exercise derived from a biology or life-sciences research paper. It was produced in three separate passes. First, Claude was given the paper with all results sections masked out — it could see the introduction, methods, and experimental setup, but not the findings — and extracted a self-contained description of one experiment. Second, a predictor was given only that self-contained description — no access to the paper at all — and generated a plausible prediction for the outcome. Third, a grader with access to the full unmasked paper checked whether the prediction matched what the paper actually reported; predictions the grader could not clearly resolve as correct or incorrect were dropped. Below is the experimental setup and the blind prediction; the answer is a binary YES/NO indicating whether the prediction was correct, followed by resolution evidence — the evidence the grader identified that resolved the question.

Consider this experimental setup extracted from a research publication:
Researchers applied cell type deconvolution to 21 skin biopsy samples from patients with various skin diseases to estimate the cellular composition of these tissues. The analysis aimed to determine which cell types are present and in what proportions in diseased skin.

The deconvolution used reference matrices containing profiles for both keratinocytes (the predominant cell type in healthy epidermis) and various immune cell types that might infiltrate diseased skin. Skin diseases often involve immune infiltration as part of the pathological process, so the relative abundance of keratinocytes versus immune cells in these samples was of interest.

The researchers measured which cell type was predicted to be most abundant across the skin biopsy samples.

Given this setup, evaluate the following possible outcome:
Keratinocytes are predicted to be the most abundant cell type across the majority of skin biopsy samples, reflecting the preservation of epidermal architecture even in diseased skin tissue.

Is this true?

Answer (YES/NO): YES